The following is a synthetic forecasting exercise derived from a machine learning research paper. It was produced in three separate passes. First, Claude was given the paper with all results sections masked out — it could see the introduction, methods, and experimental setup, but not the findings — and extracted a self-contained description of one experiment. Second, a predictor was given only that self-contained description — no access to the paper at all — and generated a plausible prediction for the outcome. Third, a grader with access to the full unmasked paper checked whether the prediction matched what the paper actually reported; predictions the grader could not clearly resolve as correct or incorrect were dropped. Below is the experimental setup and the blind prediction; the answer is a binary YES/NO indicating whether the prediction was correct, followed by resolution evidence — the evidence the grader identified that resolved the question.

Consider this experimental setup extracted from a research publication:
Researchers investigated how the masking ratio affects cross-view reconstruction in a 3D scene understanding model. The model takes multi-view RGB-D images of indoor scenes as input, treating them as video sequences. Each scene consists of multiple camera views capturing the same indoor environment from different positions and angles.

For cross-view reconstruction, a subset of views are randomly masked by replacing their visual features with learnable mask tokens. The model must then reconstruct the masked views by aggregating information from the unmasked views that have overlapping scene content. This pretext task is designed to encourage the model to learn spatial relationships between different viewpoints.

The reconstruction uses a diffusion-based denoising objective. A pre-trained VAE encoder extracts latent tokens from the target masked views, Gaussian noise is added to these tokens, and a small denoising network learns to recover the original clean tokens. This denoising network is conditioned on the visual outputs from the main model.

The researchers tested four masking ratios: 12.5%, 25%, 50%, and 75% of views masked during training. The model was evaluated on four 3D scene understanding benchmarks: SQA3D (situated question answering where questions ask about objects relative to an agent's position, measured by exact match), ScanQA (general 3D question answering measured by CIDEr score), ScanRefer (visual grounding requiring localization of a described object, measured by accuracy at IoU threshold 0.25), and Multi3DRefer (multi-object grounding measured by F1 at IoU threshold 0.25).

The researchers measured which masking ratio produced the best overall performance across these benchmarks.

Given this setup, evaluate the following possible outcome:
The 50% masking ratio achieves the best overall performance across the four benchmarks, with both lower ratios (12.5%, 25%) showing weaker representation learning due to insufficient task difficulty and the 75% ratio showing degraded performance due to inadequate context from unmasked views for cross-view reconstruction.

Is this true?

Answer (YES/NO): NO